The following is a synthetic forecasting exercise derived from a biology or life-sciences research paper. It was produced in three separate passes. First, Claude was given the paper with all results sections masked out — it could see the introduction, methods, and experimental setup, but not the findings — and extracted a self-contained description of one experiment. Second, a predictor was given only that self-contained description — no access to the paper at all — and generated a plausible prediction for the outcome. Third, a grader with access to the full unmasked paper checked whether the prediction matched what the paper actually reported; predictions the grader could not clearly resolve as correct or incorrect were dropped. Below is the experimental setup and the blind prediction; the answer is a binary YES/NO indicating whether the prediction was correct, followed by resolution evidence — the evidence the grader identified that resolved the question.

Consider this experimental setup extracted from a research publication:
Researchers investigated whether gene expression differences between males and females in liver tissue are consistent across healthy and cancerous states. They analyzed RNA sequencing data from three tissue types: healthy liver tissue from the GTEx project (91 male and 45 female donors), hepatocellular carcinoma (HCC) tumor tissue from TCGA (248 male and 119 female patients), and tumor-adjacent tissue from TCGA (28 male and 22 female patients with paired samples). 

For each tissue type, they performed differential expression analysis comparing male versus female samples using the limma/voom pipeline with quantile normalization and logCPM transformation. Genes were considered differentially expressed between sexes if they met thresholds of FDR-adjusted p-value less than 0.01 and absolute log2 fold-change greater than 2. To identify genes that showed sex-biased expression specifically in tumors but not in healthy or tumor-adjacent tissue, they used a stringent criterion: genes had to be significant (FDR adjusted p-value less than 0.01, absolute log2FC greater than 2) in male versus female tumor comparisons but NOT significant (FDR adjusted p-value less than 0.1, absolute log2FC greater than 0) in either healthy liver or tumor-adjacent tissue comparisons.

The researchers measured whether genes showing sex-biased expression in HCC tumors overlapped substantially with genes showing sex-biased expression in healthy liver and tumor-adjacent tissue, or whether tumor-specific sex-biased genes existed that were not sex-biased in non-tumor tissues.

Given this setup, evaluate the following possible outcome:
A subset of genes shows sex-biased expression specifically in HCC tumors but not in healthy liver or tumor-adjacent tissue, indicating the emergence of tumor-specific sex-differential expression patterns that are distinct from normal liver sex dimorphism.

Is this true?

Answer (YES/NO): YES